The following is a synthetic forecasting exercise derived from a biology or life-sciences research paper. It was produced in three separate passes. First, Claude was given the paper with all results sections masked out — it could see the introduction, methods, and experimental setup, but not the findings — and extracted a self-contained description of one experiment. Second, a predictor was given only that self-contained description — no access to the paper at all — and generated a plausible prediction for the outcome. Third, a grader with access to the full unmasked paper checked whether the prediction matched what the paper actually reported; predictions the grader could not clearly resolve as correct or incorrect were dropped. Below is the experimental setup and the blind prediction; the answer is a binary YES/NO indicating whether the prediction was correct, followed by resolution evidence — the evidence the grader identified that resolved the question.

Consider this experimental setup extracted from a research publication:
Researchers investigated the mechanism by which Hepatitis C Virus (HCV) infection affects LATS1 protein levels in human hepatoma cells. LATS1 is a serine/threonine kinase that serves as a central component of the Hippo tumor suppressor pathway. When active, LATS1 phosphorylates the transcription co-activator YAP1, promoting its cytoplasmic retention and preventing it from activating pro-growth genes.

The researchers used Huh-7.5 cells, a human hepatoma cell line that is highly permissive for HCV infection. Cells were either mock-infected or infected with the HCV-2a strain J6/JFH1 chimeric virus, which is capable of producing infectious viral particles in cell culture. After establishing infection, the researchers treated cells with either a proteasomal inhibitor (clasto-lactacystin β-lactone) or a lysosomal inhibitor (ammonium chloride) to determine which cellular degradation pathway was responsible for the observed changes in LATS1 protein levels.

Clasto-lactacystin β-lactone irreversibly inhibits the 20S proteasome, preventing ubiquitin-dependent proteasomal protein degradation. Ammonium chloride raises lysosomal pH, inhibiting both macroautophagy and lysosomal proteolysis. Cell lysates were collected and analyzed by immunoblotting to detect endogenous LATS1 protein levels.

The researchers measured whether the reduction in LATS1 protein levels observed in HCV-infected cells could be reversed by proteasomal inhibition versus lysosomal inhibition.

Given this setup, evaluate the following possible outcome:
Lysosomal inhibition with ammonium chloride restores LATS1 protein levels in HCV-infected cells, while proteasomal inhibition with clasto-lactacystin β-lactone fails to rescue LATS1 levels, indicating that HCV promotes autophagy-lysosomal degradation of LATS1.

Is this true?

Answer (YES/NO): NO